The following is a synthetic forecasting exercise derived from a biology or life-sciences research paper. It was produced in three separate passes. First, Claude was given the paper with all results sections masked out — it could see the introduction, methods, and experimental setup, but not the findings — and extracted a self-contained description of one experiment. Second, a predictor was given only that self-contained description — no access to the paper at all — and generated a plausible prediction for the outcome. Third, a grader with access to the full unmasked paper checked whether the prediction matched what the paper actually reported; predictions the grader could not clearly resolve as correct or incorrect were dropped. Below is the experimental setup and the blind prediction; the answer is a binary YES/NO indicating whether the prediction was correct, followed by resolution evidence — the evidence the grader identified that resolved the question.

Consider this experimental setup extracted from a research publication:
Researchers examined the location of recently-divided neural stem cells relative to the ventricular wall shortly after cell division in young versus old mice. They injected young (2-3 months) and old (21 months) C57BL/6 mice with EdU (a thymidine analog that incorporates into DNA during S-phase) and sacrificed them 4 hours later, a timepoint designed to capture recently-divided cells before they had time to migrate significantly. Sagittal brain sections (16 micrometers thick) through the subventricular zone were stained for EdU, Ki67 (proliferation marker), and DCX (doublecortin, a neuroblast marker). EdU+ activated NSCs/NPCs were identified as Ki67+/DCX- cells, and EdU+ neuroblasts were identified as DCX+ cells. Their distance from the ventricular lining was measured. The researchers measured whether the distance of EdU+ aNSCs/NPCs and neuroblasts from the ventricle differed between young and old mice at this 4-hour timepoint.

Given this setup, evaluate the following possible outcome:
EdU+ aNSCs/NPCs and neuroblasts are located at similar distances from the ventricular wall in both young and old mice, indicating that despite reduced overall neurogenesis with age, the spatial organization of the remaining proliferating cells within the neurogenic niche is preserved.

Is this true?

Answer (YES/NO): NO